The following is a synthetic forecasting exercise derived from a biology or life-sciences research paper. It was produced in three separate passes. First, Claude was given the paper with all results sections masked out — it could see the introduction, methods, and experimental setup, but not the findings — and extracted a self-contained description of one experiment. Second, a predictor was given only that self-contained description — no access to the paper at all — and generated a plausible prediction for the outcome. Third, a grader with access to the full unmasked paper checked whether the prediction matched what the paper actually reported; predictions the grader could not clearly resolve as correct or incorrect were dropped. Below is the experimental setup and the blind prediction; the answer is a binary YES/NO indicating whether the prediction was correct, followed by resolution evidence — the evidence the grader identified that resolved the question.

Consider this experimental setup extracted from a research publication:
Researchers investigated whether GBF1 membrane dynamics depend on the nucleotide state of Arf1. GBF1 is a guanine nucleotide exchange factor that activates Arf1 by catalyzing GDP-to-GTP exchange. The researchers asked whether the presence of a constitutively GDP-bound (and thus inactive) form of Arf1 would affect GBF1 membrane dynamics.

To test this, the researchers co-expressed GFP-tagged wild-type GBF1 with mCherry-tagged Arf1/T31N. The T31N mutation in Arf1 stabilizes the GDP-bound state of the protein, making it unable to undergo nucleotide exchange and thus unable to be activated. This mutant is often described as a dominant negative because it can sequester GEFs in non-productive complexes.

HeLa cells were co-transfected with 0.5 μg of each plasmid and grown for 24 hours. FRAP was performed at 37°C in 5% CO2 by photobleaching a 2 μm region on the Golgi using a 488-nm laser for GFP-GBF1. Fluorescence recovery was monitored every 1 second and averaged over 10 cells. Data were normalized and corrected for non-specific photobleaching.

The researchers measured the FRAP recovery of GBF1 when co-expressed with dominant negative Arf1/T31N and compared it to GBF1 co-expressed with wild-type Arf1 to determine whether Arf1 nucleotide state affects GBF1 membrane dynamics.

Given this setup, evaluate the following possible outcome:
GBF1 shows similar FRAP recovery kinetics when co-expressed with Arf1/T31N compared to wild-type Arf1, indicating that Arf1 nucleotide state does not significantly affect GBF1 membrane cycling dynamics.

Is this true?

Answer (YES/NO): NO